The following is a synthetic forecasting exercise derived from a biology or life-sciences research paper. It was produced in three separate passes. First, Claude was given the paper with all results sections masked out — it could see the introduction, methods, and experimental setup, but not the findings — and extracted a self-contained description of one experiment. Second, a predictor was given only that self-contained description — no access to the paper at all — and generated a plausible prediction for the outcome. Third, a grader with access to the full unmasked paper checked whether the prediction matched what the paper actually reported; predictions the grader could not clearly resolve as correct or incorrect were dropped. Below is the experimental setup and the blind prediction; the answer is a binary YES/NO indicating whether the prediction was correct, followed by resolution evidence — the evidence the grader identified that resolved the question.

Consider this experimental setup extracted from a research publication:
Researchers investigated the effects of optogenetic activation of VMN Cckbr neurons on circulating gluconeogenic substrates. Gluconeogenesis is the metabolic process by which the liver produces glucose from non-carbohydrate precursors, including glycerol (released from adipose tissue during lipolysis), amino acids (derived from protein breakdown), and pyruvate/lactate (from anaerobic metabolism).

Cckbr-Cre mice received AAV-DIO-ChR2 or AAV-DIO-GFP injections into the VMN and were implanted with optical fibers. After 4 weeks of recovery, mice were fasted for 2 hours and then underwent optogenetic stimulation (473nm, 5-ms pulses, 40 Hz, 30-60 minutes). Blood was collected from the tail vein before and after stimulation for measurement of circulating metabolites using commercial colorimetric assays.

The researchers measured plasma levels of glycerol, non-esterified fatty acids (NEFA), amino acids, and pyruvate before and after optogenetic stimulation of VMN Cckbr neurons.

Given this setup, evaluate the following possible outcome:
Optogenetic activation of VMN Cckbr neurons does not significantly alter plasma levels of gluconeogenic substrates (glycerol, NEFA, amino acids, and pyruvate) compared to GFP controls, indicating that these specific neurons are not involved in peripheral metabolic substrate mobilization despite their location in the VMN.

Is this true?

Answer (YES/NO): NO